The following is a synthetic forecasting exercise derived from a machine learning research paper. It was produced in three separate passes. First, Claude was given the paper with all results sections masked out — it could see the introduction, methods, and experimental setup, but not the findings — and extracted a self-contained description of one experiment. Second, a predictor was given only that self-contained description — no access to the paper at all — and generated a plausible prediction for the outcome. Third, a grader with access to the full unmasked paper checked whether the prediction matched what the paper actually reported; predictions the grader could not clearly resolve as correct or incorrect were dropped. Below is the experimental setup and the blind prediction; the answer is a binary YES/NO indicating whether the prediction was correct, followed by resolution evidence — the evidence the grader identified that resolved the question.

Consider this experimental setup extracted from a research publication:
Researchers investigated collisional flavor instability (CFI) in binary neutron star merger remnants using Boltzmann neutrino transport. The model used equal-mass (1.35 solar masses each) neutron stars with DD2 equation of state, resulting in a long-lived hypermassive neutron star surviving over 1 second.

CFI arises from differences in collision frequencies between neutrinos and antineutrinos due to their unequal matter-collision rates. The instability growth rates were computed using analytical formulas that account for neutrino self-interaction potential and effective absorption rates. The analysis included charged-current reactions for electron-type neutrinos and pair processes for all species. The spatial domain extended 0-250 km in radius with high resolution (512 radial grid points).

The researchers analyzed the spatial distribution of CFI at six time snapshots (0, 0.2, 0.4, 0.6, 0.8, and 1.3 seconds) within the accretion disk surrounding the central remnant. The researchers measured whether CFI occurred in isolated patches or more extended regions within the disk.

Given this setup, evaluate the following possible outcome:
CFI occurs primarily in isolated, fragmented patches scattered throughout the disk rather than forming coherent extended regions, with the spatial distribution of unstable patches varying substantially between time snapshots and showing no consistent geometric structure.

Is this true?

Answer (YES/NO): NO